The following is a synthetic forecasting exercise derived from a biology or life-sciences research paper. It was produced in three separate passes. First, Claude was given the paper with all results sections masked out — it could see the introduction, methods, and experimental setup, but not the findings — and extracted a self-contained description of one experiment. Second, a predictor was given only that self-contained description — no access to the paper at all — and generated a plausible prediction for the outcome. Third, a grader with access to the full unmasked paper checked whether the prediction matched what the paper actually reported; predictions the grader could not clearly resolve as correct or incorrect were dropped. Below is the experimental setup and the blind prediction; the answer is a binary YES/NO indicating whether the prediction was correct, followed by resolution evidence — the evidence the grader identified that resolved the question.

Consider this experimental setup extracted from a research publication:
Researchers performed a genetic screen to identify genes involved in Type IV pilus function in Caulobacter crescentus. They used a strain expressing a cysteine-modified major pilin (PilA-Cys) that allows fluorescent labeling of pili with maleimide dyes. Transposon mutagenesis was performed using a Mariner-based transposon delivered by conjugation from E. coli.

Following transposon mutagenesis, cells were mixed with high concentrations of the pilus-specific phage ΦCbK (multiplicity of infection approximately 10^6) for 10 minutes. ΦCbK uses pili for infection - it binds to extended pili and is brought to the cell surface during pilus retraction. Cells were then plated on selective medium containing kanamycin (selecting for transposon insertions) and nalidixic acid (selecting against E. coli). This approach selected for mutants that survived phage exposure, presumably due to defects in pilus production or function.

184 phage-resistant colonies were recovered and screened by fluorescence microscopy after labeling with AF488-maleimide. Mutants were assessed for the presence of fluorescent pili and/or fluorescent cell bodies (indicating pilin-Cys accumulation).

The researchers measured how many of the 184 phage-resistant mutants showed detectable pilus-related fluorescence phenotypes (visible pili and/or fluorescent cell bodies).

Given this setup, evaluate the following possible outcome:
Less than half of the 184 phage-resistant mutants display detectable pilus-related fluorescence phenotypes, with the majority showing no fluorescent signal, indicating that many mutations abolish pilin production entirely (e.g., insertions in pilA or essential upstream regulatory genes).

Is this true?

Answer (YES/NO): YES